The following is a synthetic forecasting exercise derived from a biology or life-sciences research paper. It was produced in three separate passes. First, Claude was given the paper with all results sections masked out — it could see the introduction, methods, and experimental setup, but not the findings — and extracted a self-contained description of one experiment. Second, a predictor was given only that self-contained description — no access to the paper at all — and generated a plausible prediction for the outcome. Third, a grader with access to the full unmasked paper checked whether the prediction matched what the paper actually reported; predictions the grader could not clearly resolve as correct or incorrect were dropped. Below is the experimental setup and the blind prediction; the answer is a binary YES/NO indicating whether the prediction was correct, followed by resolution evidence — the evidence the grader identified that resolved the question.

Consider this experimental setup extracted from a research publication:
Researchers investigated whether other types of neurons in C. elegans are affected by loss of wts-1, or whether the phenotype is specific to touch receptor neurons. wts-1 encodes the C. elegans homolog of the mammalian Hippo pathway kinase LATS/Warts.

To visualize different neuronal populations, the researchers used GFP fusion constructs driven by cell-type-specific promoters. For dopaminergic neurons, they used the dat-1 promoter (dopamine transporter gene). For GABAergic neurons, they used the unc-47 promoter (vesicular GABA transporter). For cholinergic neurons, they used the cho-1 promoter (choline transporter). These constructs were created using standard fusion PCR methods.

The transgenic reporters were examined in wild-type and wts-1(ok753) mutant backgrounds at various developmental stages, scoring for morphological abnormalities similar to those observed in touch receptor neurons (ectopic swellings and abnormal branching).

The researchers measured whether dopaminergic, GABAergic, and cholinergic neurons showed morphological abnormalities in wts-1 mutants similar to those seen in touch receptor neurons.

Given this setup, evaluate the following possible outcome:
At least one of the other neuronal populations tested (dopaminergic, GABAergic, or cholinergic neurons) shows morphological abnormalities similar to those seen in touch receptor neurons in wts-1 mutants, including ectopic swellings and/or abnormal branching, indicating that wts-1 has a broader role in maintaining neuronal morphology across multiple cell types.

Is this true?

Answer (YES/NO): NO